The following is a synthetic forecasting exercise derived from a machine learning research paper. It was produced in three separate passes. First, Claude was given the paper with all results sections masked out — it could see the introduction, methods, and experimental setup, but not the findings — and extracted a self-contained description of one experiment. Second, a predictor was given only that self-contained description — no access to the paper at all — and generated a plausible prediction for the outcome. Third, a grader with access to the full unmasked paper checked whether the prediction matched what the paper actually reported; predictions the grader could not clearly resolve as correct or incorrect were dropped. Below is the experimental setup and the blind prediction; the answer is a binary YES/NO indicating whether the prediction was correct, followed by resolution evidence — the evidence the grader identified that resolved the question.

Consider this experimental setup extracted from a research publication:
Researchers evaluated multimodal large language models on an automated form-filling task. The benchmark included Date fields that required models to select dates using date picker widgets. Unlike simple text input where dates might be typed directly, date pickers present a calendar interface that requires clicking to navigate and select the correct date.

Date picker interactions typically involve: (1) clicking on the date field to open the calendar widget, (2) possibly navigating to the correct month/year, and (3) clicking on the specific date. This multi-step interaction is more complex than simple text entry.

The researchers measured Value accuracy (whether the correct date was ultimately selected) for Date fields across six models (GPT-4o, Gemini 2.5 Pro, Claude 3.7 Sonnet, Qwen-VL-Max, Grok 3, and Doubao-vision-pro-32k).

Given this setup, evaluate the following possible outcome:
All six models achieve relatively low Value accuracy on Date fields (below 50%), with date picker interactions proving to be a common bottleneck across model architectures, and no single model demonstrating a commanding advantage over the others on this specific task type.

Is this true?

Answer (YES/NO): NO